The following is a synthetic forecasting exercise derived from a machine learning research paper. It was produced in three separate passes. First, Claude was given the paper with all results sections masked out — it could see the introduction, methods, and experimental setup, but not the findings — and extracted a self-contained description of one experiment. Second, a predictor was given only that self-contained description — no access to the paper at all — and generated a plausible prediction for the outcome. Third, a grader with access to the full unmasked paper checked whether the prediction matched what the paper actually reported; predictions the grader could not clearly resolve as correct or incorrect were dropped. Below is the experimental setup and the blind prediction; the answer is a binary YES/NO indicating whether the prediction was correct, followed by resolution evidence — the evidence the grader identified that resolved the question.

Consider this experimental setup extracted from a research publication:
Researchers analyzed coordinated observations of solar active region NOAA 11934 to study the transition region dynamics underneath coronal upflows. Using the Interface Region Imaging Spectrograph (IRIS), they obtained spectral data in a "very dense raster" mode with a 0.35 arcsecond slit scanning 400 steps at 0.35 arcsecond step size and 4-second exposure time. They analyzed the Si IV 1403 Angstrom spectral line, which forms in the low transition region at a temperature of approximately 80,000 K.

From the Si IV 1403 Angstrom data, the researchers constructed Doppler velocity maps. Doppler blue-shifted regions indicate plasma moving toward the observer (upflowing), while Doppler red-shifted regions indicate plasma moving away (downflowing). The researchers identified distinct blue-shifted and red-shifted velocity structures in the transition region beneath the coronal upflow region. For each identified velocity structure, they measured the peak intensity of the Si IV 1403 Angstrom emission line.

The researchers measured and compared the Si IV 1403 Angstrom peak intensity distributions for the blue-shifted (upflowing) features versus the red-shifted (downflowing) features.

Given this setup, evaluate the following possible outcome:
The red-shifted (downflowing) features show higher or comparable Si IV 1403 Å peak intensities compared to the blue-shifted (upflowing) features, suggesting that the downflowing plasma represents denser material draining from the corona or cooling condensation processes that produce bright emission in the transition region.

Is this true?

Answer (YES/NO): NO